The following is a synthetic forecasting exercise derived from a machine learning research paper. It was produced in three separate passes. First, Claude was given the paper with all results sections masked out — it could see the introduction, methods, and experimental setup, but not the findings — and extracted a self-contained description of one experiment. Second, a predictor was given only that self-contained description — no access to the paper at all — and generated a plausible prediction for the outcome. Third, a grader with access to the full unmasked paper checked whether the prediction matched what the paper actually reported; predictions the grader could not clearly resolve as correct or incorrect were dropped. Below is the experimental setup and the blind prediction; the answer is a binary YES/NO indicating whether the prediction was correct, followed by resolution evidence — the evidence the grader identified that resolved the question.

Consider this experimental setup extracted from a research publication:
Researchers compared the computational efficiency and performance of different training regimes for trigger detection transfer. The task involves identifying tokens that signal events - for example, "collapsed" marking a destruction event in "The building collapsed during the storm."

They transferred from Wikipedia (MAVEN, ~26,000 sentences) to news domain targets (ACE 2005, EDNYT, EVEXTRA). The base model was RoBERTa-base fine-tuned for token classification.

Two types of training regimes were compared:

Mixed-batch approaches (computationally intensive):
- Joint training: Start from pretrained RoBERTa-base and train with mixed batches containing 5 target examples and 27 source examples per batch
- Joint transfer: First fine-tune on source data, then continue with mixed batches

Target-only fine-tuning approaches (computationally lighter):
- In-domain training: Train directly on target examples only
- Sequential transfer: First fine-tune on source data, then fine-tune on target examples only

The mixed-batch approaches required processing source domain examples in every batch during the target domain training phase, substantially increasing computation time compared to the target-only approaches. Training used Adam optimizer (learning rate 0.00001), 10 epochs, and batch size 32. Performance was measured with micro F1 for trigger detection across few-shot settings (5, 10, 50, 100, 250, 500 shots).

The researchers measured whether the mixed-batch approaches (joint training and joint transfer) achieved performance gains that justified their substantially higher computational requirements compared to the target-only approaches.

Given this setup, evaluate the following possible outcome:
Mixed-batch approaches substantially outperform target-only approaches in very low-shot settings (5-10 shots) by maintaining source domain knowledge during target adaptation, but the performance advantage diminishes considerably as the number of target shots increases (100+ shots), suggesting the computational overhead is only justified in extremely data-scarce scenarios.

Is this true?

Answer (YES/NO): NO